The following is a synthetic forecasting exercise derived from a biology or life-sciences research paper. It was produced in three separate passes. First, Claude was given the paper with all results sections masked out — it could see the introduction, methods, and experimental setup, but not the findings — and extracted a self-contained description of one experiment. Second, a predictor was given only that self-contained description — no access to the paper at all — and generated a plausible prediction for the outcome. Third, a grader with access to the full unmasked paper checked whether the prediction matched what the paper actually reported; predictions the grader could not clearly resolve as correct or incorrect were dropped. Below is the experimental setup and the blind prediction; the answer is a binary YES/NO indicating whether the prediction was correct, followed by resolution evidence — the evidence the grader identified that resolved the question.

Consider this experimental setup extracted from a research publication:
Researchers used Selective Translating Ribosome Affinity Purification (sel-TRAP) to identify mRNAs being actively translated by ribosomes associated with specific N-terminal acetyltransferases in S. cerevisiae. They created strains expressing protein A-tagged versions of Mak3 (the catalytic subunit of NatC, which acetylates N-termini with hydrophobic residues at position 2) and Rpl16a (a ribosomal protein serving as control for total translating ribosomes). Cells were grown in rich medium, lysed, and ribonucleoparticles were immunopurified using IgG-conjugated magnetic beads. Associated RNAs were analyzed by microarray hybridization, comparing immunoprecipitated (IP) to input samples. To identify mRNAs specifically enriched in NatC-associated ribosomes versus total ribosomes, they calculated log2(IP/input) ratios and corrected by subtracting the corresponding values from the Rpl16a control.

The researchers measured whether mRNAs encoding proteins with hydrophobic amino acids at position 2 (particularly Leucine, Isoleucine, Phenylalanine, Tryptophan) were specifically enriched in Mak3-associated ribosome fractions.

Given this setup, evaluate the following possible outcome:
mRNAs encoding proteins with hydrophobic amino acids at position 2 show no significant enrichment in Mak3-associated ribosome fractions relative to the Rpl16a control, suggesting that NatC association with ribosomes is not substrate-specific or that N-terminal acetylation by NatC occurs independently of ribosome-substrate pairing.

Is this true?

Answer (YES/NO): NO